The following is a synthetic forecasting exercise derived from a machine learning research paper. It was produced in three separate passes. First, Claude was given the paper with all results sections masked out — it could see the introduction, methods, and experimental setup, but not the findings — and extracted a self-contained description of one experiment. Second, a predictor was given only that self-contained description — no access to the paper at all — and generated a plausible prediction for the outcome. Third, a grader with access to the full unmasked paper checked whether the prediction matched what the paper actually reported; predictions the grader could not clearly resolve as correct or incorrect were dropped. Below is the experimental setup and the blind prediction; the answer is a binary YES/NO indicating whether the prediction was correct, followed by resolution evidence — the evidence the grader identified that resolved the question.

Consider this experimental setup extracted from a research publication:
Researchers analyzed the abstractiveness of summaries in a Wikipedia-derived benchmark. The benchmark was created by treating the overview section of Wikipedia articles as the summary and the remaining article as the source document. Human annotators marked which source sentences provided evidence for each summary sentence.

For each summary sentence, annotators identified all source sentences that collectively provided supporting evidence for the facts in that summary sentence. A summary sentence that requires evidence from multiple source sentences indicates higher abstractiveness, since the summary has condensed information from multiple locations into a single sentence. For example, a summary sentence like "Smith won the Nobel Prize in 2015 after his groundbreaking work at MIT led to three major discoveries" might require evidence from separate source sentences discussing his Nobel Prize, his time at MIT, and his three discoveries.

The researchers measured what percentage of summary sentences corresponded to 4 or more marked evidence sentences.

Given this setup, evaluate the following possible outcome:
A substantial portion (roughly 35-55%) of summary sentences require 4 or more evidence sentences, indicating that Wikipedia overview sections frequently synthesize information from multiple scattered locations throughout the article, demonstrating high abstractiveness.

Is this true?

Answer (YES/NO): NO